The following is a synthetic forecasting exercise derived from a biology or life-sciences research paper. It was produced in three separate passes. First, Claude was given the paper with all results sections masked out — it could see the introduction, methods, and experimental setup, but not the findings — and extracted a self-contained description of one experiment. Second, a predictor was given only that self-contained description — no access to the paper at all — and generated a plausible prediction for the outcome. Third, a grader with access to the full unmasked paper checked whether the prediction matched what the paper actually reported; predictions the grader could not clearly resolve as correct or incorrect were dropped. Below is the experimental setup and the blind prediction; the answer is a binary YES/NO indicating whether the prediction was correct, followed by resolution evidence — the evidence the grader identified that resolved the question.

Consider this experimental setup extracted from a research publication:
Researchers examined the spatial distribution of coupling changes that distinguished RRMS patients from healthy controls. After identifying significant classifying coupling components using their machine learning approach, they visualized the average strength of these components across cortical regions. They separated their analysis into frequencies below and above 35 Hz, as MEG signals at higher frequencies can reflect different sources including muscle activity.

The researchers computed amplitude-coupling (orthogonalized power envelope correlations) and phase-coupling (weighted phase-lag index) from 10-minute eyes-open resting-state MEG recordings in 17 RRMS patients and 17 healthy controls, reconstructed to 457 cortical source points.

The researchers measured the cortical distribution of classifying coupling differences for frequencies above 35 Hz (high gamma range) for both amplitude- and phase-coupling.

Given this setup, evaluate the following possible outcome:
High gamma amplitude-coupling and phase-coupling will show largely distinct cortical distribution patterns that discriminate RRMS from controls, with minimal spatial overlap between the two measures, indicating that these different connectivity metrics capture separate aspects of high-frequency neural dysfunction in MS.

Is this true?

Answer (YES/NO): NO